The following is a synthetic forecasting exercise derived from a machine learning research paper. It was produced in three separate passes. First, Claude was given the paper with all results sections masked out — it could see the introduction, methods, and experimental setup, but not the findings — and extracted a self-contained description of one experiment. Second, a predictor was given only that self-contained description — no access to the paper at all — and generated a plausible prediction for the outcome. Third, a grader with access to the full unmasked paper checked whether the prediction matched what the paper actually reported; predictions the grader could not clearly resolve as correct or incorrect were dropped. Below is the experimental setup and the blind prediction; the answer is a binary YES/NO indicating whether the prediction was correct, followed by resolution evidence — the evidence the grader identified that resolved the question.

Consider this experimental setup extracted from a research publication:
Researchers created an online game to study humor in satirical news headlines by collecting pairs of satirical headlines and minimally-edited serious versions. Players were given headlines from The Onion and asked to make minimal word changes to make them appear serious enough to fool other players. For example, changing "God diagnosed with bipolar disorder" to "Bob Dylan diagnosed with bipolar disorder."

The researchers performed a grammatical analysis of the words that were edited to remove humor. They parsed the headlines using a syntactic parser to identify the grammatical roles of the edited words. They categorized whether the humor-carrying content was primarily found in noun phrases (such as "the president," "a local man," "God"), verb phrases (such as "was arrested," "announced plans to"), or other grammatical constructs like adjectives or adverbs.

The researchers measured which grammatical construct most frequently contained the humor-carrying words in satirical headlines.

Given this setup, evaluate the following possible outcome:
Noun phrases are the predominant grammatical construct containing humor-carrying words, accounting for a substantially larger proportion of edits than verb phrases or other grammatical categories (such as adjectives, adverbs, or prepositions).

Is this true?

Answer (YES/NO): YES